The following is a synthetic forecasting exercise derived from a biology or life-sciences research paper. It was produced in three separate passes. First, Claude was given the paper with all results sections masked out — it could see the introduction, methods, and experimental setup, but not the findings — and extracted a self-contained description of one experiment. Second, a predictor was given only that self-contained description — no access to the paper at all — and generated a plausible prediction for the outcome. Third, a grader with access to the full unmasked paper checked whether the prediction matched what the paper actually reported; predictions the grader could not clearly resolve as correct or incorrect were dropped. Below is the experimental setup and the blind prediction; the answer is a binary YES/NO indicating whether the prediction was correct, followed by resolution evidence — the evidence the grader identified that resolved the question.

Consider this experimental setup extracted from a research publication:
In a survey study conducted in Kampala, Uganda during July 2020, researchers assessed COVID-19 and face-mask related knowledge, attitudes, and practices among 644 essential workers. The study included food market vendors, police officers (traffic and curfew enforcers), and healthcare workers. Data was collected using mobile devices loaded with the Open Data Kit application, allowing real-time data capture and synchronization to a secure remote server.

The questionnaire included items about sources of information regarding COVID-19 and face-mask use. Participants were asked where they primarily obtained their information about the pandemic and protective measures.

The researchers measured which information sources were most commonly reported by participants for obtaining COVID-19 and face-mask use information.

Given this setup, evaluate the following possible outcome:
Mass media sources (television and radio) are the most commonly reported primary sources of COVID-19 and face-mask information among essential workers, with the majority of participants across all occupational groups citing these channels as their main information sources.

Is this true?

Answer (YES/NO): YES